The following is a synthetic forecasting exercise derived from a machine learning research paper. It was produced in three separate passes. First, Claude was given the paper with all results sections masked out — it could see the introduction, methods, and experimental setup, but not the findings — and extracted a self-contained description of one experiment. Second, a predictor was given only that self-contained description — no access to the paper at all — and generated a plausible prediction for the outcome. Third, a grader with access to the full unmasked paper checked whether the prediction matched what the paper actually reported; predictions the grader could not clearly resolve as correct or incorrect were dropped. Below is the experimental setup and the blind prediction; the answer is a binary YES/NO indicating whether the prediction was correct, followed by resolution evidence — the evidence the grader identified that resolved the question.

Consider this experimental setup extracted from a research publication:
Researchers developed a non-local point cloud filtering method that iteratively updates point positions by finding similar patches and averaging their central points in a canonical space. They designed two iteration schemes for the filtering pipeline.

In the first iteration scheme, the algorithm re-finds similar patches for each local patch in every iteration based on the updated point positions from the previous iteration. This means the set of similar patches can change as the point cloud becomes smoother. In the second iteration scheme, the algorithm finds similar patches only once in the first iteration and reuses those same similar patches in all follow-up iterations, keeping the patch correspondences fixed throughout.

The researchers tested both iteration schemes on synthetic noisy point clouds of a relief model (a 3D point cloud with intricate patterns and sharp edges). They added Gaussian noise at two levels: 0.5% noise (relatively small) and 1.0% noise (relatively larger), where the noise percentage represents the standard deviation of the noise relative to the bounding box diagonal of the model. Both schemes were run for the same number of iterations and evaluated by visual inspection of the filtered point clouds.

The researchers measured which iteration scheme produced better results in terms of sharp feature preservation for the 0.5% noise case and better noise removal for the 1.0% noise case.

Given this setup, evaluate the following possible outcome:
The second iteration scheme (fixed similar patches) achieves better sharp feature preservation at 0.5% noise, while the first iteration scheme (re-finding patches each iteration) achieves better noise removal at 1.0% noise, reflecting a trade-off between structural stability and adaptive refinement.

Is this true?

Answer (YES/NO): YES